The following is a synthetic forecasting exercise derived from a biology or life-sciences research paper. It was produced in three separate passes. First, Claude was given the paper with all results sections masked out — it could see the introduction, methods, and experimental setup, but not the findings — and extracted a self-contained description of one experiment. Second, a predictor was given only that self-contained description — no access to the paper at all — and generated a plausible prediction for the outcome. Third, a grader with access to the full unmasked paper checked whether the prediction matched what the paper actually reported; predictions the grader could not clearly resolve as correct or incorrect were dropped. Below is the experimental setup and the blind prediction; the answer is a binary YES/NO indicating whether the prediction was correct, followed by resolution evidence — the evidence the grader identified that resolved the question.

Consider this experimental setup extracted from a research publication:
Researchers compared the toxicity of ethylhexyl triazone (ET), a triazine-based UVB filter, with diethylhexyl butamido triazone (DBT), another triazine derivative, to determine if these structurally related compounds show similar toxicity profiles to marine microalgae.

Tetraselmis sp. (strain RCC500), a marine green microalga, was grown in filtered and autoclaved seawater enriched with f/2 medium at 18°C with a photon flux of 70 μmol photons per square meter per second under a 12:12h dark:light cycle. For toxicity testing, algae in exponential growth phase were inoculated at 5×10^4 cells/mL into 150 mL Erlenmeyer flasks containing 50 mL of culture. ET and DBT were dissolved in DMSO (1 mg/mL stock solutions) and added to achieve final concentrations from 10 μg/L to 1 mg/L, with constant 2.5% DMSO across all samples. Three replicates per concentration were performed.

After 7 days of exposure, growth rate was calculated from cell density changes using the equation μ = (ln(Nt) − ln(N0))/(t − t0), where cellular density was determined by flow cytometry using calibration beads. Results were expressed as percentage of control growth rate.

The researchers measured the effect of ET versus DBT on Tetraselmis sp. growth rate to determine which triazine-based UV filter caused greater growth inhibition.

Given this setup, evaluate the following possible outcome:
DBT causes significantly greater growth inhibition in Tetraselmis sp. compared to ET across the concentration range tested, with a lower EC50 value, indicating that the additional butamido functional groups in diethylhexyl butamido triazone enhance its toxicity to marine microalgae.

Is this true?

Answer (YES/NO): NO